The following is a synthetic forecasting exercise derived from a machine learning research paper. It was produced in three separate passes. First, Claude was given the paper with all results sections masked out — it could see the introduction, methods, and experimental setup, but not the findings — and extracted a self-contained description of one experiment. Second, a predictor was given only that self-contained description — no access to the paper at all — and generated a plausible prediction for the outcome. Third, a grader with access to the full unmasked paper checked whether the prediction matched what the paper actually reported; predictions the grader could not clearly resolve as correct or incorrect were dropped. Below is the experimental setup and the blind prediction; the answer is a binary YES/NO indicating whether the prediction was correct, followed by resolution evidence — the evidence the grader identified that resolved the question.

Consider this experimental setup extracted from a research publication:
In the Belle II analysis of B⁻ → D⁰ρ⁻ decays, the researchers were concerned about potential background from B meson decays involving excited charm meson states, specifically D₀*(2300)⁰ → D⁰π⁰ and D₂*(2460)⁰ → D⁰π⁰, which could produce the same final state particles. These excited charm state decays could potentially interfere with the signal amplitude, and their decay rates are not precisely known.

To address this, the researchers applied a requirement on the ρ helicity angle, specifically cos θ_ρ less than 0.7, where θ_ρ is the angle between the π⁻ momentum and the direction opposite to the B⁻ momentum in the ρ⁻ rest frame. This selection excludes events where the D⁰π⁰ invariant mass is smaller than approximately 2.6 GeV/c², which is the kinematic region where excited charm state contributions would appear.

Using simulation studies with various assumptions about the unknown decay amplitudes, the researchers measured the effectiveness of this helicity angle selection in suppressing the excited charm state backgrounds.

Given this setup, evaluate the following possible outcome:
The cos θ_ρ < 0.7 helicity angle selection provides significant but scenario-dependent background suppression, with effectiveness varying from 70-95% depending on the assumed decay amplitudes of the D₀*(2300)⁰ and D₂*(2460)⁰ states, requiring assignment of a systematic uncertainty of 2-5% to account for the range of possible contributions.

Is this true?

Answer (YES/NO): NO